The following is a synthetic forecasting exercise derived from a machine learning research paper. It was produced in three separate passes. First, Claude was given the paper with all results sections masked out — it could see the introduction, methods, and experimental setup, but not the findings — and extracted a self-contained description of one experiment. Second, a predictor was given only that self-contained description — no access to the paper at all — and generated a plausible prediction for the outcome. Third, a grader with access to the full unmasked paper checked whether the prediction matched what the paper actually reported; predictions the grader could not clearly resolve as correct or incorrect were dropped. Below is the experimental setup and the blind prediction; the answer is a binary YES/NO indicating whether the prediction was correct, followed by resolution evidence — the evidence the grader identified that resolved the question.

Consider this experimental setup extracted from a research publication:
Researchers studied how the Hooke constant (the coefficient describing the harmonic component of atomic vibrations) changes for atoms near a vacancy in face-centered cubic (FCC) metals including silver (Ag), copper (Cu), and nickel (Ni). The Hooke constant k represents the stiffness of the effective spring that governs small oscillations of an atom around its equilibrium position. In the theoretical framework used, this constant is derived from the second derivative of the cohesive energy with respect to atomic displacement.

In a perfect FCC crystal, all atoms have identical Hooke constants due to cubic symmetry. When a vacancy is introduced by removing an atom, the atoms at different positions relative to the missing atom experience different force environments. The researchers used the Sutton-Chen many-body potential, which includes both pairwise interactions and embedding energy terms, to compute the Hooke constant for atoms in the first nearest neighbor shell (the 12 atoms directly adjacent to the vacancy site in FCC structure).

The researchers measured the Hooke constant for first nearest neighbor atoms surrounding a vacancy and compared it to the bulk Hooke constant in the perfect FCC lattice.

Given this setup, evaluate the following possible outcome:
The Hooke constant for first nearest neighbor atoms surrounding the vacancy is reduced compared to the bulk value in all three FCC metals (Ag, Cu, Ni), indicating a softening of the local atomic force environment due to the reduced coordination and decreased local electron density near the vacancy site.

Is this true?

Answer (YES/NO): YES